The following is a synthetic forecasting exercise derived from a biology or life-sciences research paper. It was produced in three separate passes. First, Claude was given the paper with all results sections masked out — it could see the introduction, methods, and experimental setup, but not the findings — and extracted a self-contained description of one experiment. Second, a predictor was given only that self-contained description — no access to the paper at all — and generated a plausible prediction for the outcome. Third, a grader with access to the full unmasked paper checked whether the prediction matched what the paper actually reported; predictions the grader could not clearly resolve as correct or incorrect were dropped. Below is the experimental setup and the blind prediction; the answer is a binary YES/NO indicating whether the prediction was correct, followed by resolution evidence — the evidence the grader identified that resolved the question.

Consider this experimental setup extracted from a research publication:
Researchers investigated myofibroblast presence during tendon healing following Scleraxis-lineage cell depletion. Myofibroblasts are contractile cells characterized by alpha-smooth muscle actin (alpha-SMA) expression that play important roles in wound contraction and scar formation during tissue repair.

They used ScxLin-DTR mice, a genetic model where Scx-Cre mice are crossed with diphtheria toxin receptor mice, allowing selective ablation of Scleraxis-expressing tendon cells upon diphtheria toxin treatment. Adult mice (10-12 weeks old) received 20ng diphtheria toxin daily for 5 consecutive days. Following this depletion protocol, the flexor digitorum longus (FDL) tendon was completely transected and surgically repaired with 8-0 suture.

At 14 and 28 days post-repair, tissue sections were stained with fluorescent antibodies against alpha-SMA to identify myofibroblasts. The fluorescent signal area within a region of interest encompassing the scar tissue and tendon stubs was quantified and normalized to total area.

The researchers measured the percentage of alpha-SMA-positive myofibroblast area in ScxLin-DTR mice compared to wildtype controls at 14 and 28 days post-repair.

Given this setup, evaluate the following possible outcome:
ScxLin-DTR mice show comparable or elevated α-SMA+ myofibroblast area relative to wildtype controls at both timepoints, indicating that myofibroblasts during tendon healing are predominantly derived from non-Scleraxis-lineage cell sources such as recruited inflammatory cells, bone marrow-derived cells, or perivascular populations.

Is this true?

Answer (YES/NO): YES